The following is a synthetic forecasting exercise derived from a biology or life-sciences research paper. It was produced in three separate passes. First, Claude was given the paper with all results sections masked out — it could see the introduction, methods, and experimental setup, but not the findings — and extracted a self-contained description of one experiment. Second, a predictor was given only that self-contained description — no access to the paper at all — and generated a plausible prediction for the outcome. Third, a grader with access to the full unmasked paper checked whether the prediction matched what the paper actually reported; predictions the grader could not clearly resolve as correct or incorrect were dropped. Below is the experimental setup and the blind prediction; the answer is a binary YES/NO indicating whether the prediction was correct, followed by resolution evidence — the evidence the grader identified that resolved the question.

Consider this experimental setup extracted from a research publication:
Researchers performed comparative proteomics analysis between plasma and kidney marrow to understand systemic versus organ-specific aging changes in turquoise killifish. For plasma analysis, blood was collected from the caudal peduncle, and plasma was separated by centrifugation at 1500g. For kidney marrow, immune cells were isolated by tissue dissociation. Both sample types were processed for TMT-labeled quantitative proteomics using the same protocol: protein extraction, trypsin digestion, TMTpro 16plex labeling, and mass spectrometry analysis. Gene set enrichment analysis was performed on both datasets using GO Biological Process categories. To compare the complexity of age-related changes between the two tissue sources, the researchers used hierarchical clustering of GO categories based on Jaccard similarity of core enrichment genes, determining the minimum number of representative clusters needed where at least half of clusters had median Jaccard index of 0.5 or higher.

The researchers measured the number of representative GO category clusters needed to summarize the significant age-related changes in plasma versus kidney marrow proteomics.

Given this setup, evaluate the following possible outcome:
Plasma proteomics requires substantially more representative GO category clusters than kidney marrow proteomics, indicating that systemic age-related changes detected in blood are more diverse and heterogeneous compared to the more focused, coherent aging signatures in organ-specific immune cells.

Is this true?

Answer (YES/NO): NO